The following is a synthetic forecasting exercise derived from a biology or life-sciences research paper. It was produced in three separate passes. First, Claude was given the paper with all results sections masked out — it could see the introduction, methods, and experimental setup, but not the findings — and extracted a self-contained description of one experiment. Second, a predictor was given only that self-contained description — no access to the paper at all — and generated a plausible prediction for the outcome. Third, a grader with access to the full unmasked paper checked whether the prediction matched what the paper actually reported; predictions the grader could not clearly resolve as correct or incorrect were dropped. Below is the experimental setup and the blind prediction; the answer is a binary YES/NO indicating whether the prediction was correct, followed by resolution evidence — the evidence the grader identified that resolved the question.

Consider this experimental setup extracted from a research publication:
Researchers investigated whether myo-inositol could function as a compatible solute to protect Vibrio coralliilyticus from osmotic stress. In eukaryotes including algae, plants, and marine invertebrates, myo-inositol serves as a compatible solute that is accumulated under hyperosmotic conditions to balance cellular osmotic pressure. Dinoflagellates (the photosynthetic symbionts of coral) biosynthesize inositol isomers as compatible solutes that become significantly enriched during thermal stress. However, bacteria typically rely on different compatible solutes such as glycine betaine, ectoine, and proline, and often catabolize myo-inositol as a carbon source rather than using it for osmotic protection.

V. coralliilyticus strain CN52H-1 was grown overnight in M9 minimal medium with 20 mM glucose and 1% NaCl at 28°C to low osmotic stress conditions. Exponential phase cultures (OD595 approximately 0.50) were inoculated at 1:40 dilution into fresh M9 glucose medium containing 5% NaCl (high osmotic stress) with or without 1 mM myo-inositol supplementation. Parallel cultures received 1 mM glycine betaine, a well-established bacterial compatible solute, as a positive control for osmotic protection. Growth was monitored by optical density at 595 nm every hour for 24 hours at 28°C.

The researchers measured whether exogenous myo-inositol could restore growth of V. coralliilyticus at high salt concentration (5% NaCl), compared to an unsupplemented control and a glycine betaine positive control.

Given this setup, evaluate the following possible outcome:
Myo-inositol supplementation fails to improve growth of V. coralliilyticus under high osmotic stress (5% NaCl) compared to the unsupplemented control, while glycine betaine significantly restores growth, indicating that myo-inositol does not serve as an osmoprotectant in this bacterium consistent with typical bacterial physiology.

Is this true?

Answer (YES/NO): YES